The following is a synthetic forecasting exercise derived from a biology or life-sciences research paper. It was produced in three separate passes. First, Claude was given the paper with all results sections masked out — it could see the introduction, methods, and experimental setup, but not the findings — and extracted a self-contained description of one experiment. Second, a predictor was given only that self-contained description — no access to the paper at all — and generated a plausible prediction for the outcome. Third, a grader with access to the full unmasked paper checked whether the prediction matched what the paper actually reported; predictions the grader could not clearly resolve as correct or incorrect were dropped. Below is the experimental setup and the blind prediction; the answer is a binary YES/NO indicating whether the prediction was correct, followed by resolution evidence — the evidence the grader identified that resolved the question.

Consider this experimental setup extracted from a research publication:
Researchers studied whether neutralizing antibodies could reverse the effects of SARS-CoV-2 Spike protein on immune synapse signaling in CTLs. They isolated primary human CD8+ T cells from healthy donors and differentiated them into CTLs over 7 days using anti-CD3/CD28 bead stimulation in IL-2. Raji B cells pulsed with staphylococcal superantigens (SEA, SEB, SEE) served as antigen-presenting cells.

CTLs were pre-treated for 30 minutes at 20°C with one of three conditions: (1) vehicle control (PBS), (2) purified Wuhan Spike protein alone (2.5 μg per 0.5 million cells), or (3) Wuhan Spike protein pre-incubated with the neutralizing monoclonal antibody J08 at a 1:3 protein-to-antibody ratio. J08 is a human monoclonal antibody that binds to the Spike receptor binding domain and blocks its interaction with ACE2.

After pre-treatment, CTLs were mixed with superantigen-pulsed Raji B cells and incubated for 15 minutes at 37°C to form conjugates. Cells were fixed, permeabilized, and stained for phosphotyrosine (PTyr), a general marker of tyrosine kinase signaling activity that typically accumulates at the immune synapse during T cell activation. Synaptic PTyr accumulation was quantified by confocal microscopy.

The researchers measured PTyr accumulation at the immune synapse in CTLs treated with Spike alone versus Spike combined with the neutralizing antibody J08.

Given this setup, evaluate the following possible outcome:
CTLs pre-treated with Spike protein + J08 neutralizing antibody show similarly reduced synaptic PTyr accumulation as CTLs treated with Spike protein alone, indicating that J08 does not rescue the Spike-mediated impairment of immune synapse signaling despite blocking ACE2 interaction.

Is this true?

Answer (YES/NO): NO